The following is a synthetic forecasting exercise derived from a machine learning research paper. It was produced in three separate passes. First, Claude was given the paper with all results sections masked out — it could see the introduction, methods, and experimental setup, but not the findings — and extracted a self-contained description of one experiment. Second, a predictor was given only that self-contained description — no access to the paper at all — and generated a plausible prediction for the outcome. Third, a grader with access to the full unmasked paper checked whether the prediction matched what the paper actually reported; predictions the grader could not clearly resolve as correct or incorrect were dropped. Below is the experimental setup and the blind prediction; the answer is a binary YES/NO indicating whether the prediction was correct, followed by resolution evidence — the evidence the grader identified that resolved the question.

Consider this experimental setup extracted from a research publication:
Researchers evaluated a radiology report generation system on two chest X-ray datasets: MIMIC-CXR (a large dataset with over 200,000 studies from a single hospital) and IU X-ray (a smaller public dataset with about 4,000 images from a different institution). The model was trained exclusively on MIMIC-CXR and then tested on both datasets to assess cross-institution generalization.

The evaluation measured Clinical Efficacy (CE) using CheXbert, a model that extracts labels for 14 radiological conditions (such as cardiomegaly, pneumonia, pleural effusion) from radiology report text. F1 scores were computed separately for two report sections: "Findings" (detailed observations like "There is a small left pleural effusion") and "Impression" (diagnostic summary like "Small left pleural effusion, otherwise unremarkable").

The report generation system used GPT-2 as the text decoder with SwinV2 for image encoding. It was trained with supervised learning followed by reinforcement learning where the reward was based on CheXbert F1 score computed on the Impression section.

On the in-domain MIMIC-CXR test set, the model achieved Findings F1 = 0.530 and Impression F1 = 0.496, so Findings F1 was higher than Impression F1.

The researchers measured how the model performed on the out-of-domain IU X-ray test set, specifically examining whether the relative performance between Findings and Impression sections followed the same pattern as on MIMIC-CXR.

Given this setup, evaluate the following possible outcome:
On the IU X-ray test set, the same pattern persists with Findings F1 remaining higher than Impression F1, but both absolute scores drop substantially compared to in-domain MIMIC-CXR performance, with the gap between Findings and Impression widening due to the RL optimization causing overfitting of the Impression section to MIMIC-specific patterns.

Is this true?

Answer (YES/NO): NO